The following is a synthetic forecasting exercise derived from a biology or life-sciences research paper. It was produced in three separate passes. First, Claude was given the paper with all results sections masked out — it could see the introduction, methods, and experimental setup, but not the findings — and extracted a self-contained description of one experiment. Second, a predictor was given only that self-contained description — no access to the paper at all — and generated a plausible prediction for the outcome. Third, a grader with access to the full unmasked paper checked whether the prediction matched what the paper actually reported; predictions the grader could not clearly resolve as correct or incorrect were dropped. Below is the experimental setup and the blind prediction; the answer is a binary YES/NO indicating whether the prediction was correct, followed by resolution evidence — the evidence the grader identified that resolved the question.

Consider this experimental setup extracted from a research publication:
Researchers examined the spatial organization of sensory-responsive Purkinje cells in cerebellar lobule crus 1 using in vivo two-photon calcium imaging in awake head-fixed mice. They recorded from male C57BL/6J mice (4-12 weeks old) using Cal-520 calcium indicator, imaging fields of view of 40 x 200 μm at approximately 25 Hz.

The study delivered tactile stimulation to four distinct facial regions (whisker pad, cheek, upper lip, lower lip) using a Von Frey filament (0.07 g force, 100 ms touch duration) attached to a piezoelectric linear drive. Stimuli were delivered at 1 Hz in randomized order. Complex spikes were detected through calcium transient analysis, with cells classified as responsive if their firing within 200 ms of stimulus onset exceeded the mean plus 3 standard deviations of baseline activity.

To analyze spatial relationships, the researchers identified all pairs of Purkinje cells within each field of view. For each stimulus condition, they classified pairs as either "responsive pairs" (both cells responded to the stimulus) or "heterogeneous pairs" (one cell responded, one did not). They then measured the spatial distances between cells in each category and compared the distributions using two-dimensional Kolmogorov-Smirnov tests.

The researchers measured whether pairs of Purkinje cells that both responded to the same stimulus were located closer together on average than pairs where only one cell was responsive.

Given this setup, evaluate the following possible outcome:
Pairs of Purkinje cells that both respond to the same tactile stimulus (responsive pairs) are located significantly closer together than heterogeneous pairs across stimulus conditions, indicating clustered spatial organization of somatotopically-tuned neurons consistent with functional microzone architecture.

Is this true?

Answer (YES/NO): NO